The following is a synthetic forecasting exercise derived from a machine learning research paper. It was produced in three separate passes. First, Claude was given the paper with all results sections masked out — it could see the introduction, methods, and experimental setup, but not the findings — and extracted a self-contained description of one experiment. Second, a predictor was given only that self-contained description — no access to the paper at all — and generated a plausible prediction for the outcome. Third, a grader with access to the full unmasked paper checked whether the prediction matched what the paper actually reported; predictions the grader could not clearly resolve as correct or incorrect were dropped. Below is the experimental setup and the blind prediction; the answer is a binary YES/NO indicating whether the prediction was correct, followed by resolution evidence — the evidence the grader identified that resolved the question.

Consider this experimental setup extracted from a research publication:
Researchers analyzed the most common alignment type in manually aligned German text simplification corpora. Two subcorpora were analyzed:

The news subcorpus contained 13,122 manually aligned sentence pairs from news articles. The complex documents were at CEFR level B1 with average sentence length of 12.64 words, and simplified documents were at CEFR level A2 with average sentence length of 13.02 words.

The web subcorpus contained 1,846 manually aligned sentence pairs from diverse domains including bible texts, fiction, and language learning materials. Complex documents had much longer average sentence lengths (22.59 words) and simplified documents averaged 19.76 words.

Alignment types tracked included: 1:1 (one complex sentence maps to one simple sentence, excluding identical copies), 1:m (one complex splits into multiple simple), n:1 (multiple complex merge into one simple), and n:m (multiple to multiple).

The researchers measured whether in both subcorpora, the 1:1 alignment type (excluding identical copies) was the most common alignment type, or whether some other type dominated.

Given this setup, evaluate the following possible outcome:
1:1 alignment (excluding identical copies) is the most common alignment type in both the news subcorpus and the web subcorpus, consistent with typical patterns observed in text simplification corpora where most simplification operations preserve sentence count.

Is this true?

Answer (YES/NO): YES